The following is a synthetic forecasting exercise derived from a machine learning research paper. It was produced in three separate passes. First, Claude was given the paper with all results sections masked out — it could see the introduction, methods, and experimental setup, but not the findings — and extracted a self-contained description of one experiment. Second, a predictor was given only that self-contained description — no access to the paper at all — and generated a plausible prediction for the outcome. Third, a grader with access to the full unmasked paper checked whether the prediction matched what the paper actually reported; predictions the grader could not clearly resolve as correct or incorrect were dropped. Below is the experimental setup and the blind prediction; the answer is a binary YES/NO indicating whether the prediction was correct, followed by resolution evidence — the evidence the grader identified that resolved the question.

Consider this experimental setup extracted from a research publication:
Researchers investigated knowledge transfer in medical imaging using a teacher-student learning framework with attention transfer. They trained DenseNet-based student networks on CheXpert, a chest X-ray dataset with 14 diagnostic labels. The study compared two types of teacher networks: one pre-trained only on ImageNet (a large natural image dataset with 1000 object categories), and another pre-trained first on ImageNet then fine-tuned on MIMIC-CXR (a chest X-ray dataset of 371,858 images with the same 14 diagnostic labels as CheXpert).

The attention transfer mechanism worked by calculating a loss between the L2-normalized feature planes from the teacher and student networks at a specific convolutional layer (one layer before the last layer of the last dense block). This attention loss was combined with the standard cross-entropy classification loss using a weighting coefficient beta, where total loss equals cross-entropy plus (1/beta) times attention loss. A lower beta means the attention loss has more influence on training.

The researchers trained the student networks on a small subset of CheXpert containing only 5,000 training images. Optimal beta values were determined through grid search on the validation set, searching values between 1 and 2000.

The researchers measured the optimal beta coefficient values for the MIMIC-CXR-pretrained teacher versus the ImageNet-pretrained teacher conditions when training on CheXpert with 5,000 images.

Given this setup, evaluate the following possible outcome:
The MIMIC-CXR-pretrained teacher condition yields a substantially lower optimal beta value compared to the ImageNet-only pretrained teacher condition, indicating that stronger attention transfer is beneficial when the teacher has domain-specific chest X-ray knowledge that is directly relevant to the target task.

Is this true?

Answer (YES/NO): YES